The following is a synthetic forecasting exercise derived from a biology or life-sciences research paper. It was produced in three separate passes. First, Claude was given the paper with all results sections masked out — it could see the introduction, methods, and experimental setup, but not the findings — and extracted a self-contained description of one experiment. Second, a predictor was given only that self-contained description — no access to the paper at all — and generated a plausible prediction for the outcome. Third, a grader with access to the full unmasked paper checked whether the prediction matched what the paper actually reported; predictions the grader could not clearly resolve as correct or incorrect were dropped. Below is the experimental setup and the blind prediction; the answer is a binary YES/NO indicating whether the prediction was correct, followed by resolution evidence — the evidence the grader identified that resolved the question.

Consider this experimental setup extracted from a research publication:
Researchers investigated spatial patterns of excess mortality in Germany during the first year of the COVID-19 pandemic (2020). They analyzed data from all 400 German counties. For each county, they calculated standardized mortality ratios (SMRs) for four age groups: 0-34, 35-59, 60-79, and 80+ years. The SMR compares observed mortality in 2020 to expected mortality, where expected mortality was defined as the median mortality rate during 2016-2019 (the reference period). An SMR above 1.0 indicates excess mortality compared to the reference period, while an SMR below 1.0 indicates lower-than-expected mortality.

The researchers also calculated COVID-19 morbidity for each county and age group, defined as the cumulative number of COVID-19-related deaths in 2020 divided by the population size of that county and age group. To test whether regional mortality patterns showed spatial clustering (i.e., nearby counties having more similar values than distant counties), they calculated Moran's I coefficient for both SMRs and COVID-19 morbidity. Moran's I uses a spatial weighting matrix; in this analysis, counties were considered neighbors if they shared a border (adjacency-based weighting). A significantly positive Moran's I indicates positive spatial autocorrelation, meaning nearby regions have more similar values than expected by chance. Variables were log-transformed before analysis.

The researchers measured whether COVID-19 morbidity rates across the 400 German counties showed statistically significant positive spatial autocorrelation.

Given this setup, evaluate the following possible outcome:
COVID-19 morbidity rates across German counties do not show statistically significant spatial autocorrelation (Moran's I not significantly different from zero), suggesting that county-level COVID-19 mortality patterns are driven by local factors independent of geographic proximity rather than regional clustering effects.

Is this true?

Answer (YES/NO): NO